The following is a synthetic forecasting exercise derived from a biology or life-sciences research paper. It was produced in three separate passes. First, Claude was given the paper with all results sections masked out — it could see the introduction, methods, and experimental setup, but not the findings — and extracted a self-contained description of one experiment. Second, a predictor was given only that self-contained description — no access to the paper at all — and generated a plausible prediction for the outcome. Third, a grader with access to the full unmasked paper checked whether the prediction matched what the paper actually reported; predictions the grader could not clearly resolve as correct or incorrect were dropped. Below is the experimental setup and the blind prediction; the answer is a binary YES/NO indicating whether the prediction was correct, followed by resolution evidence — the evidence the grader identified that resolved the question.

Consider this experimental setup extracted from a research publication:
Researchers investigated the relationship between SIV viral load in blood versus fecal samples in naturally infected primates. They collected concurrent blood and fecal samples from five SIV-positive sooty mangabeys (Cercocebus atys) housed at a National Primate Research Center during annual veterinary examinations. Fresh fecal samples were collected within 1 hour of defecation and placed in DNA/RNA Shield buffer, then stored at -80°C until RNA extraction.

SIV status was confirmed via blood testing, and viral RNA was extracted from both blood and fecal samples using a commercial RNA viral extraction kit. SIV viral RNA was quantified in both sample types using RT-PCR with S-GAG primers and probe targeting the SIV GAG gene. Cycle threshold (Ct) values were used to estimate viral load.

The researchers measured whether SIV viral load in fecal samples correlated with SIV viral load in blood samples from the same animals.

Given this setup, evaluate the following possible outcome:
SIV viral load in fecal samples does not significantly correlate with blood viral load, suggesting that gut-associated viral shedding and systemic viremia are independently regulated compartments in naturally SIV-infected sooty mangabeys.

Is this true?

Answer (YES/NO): NO